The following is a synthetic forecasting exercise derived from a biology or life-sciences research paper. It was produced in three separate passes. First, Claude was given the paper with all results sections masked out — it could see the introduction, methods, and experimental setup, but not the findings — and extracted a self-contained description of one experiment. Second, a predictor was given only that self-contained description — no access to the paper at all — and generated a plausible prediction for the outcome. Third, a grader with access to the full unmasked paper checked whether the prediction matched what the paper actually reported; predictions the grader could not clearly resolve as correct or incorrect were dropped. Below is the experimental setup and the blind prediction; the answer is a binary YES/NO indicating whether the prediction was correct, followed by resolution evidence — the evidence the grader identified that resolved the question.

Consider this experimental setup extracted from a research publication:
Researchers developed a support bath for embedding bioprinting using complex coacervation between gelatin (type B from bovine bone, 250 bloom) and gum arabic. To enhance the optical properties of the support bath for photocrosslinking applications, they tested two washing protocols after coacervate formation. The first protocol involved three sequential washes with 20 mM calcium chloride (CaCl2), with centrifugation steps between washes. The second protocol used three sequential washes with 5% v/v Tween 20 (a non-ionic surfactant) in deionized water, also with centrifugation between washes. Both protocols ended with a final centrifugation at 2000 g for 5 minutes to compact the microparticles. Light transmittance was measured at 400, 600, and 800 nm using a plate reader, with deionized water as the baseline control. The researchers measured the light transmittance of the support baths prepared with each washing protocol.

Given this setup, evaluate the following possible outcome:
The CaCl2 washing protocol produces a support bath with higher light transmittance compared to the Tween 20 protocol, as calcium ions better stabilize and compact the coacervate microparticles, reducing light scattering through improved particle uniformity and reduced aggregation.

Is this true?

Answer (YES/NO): NO